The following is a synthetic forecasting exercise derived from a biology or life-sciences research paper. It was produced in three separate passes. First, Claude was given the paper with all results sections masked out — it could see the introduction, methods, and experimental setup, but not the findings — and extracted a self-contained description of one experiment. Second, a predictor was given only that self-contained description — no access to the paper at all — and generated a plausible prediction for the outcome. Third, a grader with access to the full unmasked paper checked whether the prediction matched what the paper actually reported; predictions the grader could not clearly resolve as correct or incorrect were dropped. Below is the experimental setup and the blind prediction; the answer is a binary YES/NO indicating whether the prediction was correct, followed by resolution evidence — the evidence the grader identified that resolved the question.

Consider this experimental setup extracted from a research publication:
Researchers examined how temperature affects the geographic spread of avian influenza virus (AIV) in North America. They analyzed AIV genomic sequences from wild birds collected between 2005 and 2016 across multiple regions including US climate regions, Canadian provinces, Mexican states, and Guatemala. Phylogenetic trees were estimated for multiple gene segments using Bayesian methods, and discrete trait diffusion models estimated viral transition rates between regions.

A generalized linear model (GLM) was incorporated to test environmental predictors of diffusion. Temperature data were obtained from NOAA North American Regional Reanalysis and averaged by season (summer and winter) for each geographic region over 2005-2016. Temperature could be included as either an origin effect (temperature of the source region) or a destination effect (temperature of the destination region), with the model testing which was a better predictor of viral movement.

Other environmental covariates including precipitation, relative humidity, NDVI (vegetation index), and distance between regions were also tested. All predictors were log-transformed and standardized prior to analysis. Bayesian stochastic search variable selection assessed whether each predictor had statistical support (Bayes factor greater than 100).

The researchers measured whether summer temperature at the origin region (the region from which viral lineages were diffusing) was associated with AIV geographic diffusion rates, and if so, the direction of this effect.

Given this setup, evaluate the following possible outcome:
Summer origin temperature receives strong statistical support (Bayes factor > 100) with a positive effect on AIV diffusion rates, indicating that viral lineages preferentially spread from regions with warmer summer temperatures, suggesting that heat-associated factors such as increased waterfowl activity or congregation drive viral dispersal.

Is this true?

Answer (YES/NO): YES